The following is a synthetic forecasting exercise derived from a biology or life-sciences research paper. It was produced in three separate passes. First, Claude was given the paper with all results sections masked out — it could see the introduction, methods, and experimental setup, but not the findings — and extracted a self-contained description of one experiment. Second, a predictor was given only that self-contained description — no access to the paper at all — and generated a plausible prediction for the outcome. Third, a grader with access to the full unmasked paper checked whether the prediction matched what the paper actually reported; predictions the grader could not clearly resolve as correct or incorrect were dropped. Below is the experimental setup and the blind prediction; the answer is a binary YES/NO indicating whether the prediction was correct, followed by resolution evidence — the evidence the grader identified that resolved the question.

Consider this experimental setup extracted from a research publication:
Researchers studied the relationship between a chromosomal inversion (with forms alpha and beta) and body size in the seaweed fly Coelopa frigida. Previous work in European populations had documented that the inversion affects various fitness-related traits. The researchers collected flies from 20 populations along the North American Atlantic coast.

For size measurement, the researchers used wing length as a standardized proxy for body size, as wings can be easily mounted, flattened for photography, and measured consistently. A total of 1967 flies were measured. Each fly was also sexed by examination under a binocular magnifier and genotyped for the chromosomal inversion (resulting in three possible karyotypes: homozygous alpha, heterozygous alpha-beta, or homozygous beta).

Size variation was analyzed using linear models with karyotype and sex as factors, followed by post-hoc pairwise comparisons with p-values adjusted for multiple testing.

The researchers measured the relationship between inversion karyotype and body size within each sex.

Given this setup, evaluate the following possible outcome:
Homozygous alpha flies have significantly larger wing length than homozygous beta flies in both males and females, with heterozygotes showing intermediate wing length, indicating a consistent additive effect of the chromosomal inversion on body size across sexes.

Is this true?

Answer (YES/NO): NO